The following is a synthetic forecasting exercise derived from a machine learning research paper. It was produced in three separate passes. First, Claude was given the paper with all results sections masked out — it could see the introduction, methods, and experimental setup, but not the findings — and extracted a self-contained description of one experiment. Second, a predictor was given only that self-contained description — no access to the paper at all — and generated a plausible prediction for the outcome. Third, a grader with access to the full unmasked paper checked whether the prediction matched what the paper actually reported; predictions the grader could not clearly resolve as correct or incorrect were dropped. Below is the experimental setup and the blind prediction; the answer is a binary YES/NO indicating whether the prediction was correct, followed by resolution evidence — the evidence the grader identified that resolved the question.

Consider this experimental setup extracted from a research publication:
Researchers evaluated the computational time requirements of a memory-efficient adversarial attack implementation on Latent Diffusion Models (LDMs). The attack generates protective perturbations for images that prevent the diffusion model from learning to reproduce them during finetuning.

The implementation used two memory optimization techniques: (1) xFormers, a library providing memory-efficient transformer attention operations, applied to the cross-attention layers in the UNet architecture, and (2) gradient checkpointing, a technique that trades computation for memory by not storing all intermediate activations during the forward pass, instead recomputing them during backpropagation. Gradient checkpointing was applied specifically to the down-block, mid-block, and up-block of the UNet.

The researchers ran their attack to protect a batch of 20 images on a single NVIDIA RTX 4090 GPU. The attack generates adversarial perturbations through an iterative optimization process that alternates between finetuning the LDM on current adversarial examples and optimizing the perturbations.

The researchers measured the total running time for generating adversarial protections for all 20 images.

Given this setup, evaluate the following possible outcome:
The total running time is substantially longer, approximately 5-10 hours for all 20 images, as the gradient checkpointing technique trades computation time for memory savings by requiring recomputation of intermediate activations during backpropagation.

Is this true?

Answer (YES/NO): NO